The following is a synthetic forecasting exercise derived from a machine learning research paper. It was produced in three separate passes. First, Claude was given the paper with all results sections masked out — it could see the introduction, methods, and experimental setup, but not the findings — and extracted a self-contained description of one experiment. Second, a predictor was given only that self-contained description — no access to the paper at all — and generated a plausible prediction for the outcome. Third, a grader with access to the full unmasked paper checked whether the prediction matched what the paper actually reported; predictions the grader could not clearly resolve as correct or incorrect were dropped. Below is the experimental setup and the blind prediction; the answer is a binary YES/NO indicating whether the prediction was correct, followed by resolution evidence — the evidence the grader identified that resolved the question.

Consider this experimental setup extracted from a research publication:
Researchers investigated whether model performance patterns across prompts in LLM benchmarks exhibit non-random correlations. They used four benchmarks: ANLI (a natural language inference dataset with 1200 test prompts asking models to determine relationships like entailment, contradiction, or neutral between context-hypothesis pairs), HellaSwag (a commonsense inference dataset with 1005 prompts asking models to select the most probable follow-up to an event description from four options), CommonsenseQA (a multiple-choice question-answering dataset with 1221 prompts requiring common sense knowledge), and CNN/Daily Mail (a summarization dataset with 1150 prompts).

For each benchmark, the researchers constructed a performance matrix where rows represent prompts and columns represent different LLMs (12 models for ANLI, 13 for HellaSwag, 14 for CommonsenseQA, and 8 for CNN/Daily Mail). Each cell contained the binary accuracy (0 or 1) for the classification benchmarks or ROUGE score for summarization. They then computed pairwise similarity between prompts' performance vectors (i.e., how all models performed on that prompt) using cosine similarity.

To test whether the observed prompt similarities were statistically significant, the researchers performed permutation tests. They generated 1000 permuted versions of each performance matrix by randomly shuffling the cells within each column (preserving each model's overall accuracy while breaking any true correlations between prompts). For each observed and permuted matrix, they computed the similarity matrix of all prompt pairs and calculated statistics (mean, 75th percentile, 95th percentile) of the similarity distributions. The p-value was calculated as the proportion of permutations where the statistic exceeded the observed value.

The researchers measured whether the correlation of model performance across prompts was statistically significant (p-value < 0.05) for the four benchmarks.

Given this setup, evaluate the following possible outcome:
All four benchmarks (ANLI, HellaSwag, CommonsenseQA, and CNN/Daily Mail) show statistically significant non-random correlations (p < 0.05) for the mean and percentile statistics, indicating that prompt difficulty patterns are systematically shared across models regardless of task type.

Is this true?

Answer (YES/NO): NO